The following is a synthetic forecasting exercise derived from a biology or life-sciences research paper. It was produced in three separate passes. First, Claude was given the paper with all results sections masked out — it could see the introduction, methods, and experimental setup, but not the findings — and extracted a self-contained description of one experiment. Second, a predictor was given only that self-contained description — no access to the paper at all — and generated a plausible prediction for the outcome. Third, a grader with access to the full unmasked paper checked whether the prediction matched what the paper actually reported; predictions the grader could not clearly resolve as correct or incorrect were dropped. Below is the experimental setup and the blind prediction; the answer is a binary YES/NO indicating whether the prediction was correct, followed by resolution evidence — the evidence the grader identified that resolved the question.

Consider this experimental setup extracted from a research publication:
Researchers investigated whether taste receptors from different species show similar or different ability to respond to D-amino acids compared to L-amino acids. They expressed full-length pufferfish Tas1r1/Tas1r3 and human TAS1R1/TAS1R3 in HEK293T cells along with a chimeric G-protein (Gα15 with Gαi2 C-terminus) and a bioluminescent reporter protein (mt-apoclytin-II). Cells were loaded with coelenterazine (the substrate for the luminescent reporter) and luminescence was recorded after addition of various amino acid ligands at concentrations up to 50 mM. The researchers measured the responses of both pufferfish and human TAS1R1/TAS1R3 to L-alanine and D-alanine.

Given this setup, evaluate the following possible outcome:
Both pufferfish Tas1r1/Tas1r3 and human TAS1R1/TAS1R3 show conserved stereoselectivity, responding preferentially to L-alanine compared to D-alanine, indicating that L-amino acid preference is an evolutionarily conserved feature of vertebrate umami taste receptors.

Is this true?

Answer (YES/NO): NO